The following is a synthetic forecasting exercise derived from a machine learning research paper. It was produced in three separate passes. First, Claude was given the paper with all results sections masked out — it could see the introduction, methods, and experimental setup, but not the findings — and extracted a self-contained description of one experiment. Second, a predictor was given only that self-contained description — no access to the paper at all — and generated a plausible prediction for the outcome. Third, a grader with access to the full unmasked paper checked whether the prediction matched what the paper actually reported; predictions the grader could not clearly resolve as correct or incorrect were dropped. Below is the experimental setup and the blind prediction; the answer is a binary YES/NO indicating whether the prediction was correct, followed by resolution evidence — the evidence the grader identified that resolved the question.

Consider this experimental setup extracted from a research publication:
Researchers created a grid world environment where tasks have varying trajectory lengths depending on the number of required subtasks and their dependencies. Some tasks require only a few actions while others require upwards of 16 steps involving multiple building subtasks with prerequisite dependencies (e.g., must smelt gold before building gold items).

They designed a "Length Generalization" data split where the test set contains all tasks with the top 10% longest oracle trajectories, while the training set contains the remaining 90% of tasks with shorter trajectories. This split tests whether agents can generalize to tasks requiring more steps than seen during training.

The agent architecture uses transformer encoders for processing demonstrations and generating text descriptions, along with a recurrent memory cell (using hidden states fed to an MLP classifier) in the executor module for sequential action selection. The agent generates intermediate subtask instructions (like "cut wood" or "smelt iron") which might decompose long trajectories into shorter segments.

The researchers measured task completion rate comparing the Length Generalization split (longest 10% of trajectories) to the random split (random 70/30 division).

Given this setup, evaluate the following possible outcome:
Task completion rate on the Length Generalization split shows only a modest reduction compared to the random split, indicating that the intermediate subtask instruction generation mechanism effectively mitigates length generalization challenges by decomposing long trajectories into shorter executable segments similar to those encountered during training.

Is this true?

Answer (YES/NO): NO